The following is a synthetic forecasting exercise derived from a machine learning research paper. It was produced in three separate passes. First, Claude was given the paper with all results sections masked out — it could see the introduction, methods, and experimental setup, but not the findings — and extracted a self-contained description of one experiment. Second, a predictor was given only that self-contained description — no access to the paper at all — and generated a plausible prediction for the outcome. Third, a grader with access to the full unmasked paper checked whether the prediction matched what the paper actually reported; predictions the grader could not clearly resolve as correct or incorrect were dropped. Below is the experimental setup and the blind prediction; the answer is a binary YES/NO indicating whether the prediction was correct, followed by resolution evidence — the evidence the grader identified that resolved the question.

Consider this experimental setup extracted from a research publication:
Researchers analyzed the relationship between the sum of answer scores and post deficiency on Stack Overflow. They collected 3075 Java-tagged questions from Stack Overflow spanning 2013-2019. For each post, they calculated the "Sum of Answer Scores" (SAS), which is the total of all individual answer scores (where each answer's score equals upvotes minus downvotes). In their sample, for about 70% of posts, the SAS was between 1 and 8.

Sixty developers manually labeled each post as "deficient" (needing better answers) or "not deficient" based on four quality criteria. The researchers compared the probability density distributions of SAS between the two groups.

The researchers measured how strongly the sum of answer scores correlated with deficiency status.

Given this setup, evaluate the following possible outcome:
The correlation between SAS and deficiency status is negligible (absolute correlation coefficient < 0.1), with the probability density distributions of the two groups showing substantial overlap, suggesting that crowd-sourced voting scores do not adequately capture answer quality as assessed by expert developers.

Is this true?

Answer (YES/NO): NO